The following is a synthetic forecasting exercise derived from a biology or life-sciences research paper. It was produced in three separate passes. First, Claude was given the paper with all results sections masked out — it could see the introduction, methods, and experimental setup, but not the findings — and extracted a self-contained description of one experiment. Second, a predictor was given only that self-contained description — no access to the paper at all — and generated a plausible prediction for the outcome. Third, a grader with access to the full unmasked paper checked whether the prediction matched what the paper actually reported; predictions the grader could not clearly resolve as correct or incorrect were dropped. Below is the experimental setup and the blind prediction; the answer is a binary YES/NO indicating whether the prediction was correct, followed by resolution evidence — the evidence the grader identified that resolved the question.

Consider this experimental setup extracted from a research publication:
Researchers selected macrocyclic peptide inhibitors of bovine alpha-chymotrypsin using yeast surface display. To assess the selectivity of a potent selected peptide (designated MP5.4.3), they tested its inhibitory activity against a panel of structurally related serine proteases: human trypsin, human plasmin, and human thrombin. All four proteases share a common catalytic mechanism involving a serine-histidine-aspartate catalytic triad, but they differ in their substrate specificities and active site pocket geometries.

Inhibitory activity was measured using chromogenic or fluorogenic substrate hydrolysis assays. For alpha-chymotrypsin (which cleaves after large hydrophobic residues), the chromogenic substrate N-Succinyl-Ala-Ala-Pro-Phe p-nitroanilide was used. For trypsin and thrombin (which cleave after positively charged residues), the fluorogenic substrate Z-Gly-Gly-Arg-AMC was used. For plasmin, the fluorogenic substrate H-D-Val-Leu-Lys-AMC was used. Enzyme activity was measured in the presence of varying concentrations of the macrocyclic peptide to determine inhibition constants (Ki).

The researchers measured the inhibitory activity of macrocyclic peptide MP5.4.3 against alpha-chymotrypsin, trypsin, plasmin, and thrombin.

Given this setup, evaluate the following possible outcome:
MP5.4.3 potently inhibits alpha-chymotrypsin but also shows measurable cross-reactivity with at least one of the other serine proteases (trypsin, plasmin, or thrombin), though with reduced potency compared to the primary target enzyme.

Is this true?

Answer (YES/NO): NO